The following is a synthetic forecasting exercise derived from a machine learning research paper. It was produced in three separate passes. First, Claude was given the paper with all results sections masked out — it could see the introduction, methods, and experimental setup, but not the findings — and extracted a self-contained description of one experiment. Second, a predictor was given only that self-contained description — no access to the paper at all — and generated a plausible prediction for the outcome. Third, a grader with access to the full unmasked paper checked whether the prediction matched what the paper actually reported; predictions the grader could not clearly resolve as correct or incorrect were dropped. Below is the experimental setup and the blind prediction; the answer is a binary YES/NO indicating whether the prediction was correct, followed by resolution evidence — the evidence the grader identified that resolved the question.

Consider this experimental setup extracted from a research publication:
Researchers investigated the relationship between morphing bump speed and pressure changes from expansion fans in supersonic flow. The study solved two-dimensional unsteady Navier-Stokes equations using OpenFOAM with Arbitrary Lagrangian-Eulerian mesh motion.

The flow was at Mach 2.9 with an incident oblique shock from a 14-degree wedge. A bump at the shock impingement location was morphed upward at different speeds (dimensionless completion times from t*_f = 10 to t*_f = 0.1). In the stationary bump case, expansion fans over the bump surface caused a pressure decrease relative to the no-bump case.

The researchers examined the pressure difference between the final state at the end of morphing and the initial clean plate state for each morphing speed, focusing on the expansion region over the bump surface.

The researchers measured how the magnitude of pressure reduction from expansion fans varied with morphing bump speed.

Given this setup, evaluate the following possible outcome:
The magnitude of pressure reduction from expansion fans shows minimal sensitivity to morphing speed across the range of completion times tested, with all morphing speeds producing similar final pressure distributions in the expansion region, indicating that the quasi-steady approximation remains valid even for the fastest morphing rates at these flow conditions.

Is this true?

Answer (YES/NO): NO